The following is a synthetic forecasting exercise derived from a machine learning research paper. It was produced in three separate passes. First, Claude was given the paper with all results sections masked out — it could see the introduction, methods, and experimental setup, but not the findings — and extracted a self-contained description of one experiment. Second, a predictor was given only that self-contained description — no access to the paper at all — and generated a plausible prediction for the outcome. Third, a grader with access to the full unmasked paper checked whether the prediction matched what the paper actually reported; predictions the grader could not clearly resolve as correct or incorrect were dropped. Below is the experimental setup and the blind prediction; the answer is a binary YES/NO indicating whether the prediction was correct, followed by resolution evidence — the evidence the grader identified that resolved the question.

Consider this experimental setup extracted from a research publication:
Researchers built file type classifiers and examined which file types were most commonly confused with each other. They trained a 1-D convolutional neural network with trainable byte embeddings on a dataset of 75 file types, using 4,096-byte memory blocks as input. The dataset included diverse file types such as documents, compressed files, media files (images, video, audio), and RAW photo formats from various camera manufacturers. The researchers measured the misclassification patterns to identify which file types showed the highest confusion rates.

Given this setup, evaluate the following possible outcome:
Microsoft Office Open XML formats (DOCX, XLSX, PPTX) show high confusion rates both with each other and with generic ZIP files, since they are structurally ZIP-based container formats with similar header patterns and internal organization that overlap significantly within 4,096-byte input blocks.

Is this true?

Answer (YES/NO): NO